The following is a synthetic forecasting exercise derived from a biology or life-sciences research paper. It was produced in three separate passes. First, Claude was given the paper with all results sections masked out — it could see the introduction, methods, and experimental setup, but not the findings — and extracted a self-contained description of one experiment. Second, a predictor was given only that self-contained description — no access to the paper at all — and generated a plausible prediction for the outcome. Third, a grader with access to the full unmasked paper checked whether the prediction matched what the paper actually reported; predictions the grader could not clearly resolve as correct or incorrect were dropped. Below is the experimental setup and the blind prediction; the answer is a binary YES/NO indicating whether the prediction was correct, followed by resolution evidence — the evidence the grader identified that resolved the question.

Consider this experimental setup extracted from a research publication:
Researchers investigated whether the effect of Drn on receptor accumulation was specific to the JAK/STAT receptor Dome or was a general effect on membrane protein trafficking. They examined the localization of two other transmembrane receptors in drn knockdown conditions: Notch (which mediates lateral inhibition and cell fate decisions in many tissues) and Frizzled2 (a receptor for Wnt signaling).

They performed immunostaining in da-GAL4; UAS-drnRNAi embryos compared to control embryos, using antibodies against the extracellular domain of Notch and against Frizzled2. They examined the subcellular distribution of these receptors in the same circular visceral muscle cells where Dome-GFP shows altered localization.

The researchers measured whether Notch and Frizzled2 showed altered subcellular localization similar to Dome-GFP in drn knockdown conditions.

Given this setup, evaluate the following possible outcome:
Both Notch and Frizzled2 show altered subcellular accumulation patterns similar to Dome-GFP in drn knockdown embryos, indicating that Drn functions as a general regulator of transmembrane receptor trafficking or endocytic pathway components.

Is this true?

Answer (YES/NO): NO